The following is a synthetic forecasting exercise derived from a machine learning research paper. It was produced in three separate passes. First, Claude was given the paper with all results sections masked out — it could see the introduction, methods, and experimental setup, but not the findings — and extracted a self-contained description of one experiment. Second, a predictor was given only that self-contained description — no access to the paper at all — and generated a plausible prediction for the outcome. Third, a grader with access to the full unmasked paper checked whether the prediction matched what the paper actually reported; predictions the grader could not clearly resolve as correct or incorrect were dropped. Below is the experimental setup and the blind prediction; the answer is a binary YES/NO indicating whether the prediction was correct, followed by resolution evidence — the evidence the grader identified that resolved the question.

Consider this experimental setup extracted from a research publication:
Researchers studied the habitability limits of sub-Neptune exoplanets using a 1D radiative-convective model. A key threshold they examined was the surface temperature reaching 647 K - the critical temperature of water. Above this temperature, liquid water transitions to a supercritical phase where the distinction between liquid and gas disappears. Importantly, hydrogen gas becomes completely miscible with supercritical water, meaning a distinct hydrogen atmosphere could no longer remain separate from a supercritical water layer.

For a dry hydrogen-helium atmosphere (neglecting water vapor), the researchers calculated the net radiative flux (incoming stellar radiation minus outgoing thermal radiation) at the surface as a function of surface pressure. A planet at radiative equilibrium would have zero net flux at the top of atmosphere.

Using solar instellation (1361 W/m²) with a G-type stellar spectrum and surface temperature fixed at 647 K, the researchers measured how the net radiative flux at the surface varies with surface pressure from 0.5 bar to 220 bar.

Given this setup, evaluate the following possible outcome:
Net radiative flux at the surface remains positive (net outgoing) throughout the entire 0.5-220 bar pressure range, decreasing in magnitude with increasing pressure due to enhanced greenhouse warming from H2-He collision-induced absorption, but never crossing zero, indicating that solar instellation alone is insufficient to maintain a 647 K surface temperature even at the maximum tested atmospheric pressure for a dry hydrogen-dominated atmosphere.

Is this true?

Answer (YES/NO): NO